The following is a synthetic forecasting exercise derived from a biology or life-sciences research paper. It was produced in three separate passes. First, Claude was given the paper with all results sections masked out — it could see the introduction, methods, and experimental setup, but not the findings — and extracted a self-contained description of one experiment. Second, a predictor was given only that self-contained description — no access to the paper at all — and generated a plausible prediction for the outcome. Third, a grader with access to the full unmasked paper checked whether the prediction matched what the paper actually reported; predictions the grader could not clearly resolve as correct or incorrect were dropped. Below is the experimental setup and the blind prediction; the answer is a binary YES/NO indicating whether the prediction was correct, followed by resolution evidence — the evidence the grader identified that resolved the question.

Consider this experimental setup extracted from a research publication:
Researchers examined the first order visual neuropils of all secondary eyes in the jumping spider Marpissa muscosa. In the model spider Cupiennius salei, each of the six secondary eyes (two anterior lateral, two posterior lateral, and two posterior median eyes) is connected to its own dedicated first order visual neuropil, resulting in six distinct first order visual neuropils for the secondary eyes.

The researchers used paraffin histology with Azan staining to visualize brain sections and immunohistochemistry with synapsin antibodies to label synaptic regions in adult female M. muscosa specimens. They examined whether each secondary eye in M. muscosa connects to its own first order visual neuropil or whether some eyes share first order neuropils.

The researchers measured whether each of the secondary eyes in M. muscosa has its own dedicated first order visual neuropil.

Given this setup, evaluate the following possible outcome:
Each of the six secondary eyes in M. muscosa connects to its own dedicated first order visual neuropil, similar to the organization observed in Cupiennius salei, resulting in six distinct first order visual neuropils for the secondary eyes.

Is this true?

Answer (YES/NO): YES